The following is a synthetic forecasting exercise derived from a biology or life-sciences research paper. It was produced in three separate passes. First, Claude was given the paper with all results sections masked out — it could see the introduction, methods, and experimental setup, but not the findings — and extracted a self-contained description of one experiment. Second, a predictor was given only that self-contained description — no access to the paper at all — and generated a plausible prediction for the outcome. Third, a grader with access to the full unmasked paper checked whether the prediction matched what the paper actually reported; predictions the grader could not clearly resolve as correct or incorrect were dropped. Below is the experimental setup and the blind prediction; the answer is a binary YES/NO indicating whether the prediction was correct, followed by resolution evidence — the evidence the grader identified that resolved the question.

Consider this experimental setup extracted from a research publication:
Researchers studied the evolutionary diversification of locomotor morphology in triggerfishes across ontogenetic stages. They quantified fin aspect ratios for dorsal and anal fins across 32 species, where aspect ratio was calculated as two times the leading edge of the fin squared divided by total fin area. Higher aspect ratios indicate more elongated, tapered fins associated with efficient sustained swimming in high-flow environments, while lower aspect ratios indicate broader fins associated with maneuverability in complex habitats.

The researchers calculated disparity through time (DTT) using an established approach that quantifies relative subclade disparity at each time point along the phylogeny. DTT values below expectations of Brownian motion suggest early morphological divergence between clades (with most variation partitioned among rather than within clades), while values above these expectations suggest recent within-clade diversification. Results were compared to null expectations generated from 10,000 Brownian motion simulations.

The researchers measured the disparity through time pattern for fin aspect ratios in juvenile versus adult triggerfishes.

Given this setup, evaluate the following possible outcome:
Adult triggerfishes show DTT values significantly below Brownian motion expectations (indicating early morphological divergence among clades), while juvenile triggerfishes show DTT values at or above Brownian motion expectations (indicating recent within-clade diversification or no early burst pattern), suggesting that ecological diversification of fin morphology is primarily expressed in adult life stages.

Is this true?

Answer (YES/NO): NO